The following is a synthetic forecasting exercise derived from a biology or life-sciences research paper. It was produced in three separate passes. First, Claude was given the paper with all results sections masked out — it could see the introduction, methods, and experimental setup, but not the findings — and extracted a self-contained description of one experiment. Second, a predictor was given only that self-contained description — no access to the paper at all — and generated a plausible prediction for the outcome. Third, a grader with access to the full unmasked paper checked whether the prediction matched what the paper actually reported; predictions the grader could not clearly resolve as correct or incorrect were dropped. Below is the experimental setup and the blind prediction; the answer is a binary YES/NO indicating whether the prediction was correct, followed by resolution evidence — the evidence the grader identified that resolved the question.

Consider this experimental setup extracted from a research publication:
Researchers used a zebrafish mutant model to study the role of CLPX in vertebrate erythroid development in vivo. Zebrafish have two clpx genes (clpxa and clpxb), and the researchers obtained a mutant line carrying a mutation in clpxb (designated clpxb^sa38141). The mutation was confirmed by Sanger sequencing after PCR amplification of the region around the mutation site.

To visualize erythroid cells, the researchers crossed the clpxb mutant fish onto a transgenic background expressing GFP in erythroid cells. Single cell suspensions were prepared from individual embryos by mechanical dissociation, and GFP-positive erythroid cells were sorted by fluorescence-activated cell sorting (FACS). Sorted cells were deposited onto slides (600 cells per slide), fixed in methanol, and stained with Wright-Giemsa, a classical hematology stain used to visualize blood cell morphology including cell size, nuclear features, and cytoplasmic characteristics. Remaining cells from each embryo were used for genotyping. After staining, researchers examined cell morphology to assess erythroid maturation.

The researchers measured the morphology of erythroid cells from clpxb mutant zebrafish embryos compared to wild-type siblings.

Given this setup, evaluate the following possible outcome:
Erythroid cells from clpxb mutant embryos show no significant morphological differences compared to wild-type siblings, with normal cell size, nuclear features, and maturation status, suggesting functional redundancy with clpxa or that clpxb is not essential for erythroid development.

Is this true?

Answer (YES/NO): NO